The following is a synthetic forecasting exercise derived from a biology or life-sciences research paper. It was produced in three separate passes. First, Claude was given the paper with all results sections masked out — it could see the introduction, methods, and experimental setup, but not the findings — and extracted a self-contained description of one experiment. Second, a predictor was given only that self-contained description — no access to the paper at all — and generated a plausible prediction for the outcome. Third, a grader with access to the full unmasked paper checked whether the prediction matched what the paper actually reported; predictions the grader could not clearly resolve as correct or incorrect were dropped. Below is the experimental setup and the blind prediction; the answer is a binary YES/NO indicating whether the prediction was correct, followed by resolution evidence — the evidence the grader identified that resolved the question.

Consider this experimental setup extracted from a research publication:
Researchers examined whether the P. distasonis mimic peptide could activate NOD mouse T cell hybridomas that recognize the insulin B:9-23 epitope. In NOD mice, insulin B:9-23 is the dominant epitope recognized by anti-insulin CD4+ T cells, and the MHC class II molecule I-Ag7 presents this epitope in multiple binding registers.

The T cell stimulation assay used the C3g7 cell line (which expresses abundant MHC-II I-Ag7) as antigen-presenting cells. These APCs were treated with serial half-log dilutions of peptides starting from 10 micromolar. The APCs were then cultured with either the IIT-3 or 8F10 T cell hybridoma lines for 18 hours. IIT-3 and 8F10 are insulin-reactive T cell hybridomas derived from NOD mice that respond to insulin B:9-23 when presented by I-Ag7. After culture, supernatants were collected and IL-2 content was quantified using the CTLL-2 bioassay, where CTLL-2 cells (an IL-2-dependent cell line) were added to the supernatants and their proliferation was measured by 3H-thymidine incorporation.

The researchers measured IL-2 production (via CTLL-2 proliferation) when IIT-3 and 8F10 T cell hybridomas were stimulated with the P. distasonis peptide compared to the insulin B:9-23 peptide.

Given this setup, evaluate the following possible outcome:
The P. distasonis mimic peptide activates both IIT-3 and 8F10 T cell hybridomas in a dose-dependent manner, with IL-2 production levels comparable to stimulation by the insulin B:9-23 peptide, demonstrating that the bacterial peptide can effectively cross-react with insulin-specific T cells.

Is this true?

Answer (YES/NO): NO